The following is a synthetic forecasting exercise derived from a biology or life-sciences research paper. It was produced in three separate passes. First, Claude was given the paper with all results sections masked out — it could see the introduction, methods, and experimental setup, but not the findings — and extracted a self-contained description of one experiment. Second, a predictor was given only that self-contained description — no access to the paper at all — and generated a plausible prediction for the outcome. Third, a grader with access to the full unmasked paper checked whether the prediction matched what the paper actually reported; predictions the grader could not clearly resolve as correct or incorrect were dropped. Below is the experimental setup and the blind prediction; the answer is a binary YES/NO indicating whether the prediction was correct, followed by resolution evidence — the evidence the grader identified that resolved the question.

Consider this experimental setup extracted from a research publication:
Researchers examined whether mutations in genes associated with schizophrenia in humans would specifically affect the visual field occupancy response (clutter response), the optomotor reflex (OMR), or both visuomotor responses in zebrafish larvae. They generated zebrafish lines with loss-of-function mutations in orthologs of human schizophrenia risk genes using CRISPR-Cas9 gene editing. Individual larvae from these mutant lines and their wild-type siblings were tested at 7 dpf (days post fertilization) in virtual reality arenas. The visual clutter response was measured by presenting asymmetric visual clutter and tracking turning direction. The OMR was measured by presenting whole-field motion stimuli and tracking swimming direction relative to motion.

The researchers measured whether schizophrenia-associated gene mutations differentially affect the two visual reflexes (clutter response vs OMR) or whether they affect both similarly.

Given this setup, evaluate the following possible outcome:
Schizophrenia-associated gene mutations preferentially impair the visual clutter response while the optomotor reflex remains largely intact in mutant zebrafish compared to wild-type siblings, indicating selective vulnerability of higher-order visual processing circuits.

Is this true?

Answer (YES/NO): NO